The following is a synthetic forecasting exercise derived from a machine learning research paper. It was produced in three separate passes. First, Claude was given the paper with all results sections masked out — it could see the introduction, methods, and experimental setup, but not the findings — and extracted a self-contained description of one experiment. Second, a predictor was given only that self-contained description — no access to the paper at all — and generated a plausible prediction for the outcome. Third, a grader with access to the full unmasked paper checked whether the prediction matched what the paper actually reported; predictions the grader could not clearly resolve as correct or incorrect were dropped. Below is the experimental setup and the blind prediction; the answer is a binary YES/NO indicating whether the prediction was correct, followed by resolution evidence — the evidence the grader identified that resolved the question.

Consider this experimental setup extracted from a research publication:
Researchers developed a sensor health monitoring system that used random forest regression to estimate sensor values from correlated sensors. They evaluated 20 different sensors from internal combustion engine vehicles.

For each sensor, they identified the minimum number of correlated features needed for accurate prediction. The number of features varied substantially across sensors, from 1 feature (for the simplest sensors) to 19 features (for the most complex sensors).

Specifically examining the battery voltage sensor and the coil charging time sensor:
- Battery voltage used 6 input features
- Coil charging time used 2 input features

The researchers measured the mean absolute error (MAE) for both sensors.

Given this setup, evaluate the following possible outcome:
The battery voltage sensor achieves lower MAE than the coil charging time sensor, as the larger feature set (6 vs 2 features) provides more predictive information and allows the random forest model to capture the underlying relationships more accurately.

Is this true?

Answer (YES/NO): NO